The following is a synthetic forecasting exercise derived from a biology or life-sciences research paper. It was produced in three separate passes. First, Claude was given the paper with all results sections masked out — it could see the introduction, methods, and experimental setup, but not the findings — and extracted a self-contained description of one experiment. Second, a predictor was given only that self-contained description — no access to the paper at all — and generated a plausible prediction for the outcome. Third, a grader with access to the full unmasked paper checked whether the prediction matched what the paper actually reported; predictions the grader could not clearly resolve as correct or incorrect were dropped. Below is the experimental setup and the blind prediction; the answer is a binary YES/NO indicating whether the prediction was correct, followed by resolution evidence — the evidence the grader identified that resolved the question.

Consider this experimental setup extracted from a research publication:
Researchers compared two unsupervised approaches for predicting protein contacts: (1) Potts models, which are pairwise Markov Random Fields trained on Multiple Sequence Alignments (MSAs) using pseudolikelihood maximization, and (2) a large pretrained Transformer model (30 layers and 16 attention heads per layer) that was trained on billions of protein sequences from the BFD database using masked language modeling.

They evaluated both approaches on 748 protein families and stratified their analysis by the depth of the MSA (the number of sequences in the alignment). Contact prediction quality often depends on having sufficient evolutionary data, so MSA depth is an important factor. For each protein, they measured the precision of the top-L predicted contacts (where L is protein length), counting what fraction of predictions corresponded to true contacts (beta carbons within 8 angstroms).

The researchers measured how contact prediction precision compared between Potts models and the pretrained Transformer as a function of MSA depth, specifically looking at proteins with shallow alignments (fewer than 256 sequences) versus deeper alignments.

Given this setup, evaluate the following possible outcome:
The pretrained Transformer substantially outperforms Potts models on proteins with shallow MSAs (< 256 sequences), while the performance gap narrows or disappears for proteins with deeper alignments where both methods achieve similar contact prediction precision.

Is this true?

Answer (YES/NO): YES